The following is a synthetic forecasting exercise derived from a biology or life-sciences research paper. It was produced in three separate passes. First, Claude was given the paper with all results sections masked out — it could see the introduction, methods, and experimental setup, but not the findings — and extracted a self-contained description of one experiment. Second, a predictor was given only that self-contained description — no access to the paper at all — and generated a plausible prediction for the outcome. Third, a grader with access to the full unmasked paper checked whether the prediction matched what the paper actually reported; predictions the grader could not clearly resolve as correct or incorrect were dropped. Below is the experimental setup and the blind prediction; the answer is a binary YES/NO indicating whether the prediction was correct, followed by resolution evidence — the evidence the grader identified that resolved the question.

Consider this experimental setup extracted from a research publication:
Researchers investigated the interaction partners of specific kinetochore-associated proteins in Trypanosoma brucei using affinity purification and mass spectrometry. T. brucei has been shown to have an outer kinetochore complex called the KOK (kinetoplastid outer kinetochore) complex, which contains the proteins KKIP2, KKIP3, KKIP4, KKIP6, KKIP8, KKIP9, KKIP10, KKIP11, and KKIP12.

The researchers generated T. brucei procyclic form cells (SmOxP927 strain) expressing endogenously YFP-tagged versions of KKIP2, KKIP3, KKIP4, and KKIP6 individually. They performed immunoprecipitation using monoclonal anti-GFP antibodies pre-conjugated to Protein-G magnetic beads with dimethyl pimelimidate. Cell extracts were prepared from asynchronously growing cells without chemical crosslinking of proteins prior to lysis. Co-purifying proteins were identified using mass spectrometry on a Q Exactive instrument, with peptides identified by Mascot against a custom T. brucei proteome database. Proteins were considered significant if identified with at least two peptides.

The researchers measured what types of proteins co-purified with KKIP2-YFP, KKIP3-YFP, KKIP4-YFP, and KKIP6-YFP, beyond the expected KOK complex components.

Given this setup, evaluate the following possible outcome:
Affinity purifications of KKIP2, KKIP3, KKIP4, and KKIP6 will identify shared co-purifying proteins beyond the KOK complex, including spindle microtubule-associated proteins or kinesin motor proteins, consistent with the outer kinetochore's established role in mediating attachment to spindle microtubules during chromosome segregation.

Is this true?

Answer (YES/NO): NO